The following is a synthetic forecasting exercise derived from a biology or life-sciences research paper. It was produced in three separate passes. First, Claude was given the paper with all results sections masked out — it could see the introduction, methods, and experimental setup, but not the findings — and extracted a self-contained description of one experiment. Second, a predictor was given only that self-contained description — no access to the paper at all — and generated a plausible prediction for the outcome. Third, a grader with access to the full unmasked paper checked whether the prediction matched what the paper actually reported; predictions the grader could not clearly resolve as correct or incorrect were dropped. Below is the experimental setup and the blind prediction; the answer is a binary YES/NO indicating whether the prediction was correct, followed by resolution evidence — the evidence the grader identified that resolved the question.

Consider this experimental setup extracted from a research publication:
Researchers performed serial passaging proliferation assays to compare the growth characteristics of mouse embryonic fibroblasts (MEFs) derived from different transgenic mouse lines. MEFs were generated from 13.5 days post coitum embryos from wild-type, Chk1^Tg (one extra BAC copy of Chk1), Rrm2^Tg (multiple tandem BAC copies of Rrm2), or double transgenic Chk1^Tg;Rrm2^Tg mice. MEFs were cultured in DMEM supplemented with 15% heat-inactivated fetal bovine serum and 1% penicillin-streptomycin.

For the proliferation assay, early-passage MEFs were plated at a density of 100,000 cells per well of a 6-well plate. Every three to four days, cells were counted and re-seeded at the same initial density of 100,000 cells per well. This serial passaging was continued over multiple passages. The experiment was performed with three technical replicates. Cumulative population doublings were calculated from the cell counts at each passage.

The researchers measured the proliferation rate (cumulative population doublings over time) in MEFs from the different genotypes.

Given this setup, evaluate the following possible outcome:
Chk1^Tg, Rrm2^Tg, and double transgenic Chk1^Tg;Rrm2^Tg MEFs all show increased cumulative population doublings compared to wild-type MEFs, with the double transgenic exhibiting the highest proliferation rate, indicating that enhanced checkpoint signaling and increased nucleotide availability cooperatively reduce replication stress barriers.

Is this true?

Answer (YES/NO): NO